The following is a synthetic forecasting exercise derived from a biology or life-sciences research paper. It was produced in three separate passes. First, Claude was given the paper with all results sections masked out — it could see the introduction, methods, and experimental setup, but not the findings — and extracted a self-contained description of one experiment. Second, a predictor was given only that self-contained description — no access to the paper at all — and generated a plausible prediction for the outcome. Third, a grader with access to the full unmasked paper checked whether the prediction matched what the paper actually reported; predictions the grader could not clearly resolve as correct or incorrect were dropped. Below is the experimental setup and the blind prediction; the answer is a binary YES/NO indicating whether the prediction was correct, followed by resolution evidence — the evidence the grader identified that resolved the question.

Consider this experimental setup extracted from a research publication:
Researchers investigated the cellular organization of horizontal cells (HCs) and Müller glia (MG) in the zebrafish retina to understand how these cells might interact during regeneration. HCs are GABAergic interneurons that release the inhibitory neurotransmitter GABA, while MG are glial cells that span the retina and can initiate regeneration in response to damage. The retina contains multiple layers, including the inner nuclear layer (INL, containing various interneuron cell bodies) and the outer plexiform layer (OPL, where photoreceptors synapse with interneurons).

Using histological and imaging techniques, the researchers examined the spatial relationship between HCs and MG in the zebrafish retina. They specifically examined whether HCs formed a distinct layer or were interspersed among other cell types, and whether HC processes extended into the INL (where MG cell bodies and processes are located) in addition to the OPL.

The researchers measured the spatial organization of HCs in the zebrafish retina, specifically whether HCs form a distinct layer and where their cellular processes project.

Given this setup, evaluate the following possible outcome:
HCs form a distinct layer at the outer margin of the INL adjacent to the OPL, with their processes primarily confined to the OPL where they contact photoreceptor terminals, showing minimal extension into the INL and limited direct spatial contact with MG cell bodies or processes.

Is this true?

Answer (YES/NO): NO